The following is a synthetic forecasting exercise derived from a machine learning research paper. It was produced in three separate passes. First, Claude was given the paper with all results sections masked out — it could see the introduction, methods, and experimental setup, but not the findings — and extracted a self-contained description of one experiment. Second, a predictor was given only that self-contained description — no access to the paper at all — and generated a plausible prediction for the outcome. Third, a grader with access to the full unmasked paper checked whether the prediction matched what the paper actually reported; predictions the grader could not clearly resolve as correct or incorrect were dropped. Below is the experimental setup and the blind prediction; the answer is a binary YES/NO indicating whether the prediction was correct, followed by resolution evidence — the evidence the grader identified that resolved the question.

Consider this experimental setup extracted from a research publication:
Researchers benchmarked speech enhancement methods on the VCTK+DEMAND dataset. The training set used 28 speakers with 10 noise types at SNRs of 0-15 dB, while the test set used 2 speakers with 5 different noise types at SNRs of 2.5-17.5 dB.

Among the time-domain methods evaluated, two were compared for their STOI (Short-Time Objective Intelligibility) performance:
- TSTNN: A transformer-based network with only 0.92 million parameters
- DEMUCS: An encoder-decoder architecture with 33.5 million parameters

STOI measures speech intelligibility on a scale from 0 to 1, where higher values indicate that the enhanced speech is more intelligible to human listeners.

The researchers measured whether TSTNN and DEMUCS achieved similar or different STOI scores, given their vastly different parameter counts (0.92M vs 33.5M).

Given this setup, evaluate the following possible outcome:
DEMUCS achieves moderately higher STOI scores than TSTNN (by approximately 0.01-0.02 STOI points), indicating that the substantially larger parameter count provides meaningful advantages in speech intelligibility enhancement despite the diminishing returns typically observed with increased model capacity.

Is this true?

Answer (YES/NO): NO